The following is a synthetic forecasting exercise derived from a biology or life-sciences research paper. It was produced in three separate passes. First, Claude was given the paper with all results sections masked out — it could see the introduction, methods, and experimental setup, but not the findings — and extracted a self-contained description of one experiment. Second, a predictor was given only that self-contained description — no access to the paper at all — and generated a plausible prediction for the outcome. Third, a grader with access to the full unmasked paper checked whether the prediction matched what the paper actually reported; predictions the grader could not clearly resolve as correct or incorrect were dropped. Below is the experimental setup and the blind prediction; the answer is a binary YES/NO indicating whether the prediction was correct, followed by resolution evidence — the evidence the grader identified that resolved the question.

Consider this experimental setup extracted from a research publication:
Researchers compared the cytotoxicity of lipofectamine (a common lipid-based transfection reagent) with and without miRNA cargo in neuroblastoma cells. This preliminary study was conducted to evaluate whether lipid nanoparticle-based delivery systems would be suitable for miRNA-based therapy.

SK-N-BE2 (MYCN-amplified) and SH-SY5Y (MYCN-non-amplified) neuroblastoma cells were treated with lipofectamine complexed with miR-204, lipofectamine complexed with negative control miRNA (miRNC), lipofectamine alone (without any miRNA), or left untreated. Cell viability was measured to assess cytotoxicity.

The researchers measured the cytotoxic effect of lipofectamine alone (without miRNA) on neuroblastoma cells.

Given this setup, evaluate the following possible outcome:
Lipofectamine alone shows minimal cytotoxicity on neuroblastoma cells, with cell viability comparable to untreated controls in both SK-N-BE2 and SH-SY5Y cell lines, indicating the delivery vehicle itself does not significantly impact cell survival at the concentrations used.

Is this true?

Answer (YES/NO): NO